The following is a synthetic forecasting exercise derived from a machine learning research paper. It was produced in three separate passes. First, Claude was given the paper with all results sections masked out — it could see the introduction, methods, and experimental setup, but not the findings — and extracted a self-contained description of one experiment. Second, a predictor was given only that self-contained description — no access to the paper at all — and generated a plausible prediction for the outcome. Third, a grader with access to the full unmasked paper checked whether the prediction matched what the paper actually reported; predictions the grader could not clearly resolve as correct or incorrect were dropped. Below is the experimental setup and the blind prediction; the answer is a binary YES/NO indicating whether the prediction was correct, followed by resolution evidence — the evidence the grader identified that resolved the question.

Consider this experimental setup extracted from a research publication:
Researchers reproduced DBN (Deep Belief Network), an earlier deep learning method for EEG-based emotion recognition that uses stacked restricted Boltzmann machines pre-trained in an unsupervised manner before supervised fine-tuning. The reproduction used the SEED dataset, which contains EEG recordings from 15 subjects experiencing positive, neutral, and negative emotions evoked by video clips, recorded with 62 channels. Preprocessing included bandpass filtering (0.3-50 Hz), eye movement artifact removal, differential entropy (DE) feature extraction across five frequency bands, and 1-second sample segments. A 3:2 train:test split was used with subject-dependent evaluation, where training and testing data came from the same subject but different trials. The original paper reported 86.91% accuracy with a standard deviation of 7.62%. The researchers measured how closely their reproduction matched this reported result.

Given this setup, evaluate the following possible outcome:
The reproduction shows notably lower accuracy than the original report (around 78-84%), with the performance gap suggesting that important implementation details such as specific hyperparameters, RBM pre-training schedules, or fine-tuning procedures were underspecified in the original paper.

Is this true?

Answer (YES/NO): YES